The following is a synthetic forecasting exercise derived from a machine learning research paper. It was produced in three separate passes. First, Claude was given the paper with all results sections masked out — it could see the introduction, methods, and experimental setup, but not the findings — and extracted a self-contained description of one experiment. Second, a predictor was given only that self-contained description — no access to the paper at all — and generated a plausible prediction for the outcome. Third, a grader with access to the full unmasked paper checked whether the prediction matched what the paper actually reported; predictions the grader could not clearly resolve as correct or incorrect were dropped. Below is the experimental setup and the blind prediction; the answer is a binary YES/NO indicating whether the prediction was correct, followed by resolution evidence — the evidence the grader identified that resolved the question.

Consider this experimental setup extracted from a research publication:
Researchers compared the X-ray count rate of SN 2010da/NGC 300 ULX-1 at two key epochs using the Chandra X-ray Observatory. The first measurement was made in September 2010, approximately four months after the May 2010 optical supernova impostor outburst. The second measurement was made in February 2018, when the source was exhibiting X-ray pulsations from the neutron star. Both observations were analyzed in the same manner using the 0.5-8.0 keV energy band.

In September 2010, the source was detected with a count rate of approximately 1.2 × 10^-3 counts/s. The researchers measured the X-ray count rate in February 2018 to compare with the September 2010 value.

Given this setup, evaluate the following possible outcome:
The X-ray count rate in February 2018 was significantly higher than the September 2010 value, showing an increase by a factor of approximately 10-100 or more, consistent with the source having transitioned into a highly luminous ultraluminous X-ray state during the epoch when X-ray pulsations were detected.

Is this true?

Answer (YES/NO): YES